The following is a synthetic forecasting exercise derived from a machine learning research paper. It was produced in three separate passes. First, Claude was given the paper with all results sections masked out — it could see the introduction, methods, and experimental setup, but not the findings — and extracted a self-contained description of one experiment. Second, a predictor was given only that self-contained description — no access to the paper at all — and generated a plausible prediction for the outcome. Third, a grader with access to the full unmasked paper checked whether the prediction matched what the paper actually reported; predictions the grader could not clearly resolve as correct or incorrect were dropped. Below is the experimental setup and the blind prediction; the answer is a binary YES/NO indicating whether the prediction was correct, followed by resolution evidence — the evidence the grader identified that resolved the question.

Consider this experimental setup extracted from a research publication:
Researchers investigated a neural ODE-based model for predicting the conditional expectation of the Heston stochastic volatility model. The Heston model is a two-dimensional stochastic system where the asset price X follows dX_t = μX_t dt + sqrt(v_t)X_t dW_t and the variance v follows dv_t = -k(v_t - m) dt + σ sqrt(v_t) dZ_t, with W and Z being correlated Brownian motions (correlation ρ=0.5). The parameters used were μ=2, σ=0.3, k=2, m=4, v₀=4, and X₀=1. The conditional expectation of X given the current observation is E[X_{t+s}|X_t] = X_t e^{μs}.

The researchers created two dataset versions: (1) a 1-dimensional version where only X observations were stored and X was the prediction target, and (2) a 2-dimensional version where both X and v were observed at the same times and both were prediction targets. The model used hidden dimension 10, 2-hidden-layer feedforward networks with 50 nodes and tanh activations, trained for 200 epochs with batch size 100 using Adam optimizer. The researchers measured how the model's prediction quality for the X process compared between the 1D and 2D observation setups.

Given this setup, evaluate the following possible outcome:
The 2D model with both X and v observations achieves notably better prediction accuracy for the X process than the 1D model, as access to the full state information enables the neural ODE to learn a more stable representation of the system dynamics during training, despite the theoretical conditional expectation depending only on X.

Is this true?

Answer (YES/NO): NO